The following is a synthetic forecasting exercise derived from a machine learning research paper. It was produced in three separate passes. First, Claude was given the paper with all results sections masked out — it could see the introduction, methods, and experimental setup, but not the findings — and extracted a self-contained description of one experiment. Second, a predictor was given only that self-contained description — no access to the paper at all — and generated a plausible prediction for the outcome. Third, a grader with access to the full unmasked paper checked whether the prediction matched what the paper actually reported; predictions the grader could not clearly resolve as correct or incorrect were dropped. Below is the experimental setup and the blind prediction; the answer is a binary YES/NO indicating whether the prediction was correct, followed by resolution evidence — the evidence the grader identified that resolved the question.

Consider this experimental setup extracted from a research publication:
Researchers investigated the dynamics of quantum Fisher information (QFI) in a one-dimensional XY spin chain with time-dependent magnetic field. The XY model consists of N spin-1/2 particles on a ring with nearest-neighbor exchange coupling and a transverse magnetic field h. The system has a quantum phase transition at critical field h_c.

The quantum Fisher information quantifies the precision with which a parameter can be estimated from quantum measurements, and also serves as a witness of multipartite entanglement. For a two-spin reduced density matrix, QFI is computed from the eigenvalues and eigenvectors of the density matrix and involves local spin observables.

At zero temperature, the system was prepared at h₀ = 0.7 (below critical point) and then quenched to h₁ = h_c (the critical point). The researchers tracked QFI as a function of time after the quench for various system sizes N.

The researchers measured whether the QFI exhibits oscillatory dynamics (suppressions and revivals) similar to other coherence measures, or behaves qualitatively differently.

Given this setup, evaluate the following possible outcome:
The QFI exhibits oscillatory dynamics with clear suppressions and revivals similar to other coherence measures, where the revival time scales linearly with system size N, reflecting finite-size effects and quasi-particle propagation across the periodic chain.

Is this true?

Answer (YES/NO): YES